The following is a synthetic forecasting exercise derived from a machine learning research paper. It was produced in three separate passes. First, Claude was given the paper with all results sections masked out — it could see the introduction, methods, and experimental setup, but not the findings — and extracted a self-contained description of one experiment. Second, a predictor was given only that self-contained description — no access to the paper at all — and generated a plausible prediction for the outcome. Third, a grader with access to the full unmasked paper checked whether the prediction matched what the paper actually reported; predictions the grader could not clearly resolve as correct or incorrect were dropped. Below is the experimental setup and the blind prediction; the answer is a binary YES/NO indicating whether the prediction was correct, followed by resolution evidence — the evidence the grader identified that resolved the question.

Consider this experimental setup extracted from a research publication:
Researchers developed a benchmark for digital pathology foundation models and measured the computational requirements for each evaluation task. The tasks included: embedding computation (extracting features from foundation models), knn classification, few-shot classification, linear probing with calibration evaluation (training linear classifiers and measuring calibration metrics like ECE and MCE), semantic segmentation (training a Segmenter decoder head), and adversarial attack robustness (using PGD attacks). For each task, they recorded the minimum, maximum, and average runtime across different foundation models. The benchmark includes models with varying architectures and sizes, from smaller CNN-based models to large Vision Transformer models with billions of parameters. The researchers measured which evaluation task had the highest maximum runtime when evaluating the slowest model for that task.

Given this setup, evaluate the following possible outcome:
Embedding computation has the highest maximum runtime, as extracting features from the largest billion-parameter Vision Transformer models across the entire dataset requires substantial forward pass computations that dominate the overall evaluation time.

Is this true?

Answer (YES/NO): NO